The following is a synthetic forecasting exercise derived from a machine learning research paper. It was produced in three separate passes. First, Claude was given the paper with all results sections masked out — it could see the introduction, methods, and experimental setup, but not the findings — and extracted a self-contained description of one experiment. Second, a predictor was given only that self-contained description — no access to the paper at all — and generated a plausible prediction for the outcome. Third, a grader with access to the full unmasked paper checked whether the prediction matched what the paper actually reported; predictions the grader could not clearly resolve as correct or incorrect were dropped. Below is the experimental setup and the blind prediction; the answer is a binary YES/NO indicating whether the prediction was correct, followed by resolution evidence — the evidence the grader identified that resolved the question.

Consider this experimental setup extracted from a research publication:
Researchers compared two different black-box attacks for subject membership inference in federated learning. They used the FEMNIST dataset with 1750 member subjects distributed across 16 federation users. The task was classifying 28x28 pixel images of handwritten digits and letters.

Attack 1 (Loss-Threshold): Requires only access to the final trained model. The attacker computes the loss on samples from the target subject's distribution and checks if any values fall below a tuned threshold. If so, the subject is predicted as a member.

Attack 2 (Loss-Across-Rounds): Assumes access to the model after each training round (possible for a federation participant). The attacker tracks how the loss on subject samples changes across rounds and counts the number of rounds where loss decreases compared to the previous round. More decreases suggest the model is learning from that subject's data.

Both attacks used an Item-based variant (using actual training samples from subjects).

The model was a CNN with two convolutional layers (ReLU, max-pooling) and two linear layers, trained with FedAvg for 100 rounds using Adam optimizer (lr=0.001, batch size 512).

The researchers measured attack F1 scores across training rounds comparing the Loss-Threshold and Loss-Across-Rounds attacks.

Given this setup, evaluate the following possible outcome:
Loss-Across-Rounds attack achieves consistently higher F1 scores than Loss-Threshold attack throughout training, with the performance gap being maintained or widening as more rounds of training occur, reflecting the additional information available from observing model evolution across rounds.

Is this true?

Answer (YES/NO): NO